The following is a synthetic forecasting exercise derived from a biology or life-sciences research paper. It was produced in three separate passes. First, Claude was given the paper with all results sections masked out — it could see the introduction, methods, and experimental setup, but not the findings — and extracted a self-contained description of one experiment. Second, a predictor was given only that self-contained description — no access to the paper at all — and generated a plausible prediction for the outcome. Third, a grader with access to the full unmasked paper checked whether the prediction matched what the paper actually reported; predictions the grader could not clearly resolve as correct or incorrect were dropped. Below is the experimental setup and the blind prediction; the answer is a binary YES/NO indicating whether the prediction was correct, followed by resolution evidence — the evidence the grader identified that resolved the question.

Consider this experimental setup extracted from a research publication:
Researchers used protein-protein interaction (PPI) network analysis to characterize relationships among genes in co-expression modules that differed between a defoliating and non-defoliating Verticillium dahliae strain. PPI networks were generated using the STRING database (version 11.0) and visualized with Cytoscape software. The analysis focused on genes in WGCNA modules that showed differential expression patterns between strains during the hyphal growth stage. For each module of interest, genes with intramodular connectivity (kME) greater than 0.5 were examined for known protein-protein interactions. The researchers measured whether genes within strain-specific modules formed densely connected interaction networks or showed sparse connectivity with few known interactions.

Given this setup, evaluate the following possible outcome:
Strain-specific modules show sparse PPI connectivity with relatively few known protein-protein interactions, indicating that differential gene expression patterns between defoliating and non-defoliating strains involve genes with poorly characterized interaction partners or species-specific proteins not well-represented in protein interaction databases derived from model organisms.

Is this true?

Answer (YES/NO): NO